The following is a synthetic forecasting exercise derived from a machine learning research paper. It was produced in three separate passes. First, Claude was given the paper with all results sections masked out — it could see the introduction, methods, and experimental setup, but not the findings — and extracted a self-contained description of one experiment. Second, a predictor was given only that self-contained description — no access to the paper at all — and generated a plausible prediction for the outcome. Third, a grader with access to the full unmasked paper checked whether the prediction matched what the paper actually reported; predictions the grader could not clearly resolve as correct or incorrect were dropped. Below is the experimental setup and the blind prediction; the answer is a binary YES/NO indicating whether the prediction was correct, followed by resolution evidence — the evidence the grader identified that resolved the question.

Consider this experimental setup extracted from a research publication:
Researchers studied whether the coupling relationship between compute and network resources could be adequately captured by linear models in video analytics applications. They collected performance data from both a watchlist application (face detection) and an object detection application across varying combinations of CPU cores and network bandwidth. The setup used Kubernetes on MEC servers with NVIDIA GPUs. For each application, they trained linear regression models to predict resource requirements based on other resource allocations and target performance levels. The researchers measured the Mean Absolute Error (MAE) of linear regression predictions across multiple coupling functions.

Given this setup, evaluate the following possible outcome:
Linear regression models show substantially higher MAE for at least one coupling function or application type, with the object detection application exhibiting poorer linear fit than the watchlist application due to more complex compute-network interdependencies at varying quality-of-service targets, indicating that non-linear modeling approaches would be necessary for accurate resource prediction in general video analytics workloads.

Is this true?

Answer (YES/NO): NO